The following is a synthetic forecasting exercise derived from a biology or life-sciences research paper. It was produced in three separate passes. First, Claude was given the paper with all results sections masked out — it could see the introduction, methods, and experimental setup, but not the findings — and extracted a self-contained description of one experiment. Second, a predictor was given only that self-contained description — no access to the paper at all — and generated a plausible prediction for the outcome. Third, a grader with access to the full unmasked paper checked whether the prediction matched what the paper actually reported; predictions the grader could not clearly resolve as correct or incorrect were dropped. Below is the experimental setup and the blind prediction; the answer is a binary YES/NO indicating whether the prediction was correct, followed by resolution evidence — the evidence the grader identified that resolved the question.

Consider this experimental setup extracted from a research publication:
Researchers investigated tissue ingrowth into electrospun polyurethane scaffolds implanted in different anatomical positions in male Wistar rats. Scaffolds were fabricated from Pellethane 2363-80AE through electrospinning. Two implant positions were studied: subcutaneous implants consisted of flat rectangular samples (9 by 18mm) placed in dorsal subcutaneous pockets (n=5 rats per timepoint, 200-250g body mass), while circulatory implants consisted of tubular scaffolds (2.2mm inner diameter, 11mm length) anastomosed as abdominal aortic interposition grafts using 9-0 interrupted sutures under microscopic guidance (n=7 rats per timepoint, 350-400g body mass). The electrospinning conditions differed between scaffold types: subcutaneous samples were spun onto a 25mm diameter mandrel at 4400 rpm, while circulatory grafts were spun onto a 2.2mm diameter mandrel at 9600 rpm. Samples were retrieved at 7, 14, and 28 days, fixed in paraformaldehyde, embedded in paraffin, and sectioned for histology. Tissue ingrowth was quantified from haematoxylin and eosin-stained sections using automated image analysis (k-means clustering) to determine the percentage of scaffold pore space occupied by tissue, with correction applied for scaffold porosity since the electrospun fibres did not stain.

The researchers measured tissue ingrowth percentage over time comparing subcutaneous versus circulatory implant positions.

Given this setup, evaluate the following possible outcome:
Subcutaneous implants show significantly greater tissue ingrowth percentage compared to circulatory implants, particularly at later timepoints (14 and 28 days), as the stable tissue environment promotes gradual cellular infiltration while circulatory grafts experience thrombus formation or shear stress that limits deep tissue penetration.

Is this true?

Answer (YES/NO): YES